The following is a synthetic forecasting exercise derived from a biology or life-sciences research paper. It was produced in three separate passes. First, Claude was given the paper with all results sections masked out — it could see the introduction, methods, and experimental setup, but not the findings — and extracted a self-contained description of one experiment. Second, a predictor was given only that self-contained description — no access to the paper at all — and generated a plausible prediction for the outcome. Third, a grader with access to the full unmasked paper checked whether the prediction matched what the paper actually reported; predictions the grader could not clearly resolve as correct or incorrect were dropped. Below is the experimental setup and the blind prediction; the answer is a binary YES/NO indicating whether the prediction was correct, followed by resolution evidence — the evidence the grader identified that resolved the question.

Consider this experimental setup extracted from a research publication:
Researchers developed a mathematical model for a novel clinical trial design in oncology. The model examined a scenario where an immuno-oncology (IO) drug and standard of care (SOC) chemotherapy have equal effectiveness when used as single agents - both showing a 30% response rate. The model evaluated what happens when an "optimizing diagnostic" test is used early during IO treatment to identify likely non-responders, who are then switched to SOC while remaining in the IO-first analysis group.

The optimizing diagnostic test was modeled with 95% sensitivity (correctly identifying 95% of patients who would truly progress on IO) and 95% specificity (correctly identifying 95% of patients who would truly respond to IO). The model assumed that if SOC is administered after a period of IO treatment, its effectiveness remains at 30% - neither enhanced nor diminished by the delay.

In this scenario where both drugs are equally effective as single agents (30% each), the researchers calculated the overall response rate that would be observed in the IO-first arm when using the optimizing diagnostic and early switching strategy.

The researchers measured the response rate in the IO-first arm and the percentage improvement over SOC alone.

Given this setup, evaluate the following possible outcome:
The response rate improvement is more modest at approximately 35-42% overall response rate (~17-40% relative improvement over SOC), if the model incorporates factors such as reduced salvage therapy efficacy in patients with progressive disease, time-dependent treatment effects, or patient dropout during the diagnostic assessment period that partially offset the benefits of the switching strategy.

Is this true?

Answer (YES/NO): NO